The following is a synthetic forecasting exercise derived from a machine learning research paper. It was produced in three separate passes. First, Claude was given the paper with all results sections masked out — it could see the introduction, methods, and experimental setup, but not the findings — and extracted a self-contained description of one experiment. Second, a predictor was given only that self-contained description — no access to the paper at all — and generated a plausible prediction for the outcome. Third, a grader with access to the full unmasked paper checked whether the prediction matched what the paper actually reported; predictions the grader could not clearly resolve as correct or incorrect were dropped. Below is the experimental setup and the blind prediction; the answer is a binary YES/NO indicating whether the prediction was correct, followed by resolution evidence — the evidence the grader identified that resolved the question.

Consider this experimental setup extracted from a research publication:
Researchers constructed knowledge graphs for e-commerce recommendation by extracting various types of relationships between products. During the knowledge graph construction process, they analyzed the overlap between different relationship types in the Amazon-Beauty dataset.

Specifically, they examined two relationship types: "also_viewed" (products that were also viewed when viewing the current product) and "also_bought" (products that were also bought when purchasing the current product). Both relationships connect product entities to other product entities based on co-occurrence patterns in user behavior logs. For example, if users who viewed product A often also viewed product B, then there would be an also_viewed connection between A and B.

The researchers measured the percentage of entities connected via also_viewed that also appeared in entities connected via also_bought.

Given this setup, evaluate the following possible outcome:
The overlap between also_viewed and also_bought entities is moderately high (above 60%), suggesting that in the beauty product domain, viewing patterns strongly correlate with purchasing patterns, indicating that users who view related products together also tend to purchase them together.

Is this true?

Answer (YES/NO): NO